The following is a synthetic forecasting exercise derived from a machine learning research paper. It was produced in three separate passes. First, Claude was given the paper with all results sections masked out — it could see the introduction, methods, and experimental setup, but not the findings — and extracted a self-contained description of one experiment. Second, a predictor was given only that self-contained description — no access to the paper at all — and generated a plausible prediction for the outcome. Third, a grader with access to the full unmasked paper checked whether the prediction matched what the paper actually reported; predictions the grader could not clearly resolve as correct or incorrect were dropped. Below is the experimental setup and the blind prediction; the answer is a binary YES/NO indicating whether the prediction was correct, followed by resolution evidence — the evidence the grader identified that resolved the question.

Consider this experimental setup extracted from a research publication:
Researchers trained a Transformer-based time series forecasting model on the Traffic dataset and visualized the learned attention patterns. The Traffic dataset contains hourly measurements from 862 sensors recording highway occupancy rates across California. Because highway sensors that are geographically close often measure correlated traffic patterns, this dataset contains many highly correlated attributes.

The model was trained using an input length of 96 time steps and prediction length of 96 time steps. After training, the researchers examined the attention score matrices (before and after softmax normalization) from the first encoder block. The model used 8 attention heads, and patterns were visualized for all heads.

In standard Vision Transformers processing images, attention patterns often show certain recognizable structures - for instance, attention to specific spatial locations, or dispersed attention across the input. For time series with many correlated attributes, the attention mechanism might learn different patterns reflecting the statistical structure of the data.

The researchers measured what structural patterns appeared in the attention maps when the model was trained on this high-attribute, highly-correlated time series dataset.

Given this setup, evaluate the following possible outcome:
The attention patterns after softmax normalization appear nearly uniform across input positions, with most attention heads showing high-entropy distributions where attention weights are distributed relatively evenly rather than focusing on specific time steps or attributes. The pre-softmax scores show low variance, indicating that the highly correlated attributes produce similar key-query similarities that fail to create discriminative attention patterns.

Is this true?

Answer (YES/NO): NO